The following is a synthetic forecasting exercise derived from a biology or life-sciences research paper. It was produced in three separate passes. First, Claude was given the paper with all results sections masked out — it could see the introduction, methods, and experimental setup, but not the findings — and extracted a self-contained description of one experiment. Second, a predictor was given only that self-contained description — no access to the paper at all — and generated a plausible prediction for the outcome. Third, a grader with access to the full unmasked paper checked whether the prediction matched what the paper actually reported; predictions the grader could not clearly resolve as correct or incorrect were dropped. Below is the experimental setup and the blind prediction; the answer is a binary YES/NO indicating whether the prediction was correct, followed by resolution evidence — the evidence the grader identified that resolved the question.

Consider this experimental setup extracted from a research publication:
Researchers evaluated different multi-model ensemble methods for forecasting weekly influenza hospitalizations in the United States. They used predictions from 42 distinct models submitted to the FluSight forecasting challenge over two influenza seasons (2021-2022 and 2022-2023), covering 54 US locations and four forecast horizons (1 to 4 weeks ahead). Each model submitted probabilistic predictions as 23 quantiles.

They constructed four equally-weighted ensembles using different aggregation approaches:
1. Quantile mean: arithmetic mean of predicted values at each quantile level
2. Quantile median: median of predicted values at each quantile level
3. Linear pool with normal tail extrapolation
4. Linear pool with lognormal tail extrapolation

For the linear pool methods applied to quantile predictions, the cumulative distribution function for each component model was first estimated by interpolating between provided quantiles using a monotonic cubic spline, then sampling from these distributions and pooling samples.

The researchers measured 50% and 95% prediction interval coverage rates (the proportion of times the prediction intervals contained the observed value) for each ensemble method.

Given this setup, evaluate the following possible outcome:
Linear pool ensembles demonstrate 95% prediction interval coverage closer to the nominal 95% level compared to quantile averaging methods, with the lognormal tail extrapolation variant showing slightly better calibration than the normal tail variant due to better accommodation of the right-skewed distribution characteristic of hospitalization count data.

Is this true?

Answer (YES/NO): NO